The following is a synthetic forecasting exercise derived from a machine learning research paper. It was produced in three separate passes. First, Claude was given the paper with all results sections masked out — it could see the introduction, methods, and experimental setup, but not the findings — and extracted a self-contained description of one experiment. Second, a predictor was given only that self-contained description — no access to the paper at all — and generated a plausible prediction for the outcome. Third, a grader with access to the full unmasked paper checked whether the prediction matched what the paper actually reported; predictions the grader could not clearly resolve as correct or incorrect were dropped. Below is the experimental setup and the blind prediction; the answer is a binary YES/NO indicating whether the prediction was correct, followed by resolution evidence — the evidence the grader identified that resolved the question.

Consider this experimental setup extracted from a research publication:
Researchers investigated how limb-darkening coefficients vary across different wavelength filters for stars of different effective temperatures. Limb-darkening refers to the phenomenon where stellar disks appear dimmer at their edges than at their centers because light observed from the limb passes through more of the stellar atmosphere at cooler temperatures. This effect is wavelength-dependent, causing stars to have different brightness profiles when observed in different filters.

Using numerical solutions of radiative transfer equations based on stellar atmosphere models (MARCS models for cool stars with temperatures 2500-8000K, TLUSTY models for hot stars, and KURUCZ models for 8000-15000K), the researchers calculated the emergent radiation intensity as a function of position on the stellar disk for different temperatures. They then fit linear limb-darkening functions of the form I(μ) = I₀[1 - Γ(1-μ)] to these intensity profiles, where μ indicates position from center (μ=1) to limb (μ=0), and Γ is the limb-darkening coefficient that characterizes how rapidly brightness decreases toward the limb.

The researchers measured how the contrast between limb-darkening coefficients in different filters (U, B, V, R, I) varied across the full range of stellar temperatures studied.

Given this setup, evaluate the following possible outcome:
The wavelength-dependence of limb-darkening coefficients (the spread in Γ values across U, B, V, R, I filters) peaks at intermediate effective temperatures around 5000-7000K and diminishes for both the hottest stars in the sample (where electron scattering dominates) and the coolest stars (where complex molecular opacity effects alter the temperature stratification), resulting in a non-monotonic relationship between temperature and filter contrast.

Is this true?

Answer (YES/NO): NO